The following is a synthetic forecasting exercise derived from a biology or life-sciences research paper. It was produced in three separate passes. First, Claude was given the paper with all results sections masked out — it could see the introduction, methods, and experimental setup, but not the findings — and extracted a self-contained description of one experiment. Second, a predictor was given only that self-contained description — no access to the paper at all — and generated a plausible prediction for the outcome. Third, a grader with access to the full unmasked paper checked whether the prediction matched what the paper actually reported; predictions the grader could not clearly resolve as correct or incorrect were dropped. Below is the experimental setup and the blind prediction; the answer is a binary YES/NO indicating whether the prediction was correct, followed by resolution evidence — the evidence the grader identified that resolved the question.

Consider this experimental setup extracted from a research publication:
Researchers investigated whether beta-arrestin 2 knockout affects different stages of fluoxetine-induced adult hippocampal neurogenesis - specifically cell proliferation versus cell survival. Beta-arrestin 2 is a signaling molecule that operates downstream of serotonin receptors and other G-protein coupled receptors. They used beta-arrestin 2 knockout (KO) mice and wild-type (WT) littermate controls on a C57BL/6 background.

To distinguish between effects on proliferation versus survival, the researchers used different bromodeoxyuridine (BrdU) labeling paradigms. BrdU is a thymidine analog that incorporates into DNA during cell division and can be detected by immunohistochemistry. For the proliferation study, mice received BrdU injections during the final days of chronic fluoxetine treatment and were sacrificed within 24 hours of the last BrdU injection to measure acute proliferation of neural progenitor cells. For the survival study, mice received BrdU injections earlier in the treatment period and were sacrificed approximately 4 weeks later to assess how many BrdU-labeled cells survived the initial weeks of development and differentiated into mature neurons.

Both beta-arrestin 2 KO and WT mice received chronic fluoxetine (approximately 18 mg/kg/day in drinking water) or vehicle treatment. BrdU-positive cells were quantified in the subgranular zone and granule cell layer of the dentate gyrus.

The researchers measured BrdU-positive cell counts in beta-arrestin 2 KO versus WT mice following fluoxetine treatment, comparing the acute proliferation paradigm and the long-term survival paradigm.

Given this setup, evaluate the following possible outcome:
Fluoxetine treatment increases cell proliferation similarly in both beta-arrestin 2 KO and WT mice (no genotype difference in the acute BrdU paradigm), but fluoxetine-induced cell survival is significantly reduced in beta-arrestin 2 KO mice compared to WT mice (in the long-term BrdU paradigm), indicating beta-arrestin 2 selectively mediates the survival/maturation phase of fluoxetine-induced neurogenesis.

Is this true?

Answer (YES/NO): NO